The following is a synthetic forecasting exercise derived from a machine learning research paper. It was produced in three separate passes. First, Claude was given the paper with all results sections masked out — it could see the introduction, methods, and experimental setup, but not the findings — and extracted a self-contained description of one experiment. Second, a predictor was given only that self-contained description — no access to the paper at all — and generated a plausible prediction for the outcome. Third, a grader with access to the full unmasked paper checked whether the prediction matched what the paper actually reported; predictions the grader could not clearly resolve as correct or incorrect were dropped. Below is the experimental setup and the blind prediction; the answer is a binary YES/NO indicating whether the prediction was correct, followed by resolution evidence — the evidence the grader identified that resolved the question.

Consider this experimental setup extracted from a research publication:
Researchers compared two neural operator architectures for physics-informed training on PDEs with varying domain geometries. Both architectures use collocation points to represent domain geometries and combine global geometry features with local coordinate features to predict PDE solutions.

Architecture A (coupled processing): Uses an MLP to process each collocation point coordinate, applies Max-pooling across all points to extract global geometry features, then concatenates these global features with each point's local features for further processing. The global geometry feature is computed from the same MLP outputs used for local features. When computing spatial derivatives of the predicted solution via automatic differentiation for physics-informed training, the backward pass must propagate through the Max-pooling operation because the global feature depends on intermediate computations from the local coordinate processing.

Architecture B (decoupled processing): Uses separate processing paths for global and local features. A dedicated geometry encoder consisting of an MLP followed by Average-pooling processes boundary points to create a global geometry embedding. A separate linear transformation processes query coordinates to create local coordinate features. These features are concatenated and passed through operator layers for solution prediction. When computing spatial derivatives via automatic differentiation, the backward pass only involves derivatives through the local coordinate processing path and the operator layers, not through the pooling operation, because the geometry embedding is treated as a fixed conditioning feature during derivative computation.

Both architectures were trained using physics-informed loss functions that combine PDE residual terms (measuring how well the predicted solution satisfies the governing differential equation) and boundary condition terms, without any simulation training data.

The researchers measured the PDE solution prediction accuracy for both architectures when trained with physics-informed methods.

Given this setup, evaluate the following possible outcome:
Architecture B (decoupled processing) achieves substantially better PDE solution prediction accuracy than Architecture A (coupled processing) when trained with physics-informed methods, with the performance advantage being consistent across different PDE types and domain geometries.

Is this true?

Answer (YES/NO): YES